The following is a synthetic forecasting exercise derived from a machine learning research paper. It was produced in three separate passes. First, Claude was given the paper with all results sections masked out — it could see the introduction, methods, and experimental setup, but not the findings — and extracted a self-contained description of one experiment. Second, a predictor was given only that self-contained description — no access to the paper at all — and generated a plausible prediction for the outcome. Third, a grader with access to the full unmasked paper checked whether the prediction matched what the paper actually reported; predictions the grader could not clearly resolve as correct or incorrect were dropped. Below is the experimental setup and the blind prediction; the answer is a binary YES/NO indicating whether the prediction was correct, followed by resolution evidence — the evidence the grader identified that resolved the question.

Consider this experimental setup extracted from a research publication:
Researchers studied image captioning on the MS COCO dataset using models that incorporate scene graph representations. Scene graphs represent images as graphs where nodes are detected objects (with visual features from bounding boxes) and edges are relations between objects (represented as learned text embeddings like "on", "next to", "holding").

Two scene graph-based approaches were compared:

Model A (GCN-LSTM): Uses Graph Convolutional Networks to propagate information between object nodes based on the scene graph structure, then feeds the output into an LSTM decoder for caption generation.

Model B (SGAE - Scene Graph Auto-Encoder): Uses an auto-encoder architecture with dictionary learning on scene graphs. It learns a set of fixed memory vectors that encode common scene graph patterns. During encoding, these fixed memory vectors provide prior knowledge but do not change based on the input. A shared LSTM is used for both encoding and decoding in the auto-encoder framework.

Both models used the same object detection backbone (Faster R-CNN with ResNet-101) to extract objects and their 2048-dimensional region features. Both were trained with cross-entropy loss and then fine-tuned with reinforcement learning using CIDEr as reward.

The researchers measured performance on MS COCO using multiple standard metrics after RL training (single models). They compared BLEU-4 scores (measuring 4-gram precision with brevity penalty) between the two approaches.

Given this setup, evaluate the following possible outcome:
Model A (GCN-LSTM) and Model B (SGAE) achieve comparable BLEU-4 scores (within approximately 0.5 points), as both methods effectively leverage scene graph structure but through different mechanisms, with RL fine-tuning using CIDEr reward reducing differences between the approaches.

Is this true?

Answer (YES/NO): YES